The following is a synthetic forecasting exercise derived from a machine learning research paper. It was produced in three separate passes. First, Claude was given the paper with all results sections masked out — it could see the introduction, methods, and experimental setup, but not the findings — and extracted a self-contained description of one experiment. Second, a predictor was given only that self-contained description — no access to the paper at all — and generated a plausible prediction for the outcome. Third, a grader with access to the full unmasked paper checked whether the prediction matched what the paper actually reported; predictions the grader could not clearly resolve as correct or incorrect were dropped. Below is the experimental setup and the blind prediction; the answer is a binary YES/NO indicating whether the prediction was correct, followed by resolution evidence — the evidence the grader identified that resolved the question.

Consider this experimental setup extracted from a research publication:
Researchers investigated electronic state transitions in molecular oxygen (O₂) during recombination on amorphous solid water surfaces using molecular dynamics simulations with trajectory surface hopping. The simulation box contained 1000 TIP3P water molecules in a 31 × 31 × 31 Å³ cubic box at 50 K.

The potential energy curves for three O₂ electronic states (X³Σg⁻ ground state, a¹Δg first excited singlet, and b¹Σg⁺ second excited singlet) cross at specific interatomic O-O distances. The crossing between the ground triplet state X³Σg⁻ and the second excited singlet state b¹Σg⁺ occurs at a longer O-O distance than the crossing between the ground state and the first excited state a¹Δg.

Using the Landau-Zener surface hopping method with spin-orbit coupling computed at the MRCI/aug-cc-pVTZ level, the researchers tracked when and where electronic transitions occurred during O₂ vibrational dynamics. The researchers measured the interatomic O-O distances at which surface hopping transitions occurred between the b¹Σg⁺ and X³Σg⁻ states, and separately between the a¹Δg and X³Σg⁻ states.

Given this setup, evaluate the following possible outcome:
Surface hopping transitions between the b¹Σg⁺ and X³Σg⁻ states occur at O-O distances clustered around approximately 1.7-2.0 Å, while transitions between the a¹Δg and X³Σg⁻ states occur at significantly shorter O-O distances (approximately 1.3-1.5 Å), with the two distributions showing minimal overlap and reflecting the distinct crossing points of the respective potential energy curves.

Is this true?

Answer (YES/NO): NO